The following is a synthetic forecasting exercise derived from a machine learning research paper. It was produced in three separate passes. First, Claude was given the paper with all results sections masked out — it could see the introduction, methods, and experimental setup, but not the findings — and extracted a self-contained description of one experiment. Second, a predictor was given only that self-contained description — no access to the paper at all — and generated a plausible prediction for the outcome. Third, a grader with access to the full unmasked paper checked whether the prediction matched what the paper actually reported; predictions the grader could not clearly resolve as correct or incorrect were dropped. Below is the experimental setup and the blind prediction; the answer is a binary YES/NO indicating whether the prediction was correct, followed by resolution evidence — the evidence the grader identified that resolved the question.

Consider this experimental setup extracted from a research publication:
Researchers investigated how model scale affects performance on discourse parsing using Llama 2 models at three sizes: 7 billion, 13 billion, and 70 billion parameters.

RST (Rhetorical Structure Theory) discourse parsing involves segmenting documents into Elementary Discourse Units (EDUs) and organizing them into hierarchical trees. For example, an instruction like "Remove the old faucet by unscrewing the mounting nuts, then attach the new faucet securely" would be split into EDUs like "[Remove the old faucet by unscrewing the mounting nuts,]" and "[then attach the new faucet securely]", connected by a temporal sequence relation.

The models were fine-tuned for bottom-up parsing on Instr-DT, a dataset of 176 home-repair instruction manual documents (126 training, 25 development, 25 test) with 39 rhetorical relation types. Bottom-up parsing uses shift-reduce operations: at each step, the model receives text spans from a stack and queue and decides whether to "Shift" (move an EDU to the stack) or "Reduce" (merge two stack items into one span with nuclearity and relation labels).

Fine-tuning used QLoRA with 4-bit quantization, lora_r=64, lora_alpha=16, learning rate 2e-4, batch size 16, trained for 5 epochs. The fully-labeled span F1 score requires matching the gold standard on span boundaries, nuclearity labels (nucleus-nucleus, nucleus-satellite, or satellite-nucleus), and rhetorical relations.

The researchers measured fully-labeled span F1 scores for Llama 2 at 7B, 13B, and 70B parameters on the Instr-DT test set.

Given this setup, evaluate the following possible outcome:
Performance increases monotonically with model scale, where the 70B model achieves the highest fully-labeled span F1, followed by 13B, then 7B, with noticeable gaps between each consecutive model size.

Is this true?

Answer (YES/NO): NO